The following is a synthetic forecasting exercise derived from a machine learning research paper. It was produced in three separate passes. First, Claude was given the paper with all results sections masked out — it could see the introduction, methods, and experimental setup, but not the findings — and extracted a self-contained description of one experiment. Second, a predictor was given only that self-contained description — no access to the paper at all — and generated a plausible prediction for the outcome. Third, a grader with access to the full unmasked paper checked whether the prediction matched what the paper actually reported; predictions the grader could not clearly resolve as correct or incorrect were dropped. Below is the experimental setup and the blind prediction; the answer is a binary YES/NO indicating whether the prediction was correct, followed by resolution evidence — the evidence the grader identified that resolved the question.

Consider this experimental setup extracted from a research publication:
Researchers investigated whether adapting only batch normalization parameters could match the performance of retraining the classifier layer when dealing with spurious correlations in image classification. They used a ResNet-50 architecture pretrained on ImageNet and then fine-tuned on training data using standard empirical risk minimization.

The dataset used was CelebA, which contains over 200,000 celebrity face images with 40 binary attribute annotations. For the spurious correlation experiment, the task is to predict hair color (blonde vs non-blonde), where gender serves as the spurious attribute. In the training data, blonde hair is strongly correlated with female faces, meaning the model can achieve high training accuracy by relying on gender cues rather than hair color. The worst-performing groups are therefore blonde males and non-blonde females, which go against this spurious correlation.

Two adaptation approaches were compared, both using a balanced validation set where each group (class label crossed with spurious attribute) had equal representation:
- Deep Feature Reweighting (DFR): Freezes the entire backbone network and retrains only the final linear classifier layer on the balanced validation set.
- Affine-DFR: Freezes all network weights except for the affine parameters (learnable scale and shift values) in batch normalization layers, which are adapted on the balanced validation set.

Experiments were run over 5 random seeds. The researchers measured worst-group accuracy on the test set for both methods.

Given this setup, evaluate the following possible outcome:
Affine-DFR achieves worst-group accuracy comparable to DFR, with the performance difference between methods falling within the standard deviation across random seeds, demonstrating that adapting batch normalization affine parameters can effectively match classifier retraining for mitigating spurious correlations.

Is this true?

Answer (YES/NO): YES